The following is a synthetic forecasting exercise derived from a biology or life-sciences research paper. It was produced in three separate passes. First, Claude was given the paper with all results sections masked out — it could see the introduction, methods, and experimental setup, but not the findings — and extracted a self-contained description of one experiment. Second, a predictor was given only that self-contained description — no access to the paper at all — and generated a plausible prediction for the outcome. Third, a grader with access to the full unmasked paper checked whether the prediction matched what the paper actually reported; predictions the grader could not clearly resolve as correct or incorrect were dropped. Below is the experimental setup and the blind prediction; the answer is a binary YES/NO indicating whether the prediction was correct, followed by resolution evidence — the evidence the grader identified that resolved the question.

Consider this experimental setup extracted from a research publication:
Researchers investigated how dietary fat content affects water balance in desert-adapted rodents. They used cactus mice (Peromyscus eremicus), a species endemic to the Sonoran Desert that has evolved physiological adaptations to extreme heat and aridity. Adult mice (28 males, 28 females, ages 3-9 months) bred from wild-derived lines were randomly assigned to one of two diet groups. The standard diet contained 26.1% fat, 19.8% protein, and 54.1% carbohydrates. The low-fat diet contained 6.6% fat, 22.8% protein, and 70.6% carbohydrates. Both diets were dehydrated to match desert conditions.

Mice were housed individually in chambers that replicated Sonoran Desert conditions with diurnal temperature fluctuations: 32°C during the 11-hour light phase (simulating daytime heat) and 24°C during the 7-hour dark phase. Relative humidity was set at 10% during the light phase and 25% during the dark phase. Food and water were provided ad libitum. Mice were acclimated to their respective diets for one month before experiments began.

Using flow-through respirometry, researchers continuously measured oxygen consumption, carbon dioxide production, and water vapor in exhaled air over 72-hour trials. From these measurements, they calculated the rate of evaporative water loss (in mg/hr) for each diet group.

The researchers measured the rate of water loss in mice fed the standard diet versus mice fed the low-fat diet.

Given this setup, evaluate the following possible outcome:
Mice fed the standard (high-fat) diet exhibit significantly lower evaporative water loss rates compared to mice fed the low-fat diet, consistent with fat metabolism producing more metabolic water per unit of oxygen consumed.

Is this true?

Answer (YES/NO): YES